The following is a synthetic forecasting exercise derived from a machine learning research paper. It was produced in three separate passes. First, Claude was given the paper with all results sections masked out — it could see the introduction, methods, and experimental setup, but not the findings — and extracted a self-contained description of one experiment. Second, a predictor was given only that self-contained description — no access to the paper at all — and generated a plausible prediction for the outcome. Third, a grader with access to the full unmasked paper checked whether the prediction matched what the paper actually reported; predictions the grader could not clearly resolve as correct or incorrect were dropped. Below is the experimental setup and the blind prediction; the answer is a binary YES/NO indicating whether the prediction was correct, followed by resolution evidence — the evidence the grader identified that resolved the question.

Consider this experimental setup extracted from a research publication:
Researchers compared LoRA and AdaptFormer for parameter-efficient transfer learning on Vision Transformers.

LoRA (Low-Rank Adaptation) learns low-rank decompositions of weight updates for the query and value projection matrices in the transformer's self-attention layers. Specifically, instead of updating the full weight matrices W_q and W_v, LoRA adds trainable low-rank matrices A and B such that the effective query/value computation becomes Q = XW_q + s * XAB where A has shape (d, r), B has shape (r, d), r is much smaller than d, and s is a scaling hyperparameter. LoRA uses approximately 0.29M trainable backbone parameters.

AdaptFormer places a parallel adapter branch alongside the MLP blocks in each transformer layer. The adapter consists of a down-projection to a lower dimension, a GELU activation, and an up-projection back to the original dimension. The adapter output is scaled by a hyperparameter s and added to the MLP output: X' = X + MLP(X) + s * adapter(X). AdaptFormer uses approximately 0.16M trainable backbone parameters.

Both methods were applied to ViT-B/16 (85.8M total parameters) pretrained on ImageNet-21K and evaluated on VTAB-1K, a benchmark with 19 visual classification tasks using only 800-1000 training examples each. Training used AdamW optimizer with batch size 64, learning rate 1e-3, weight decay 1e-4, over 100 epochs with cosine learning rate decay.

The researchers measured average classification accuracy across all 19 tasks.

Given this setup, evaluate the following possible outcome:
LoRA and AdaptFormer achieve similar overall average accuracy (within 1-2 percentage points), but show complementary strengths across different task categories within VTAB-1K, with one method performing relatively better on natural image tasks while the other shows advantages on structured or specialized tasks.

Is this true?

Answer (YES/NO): YES